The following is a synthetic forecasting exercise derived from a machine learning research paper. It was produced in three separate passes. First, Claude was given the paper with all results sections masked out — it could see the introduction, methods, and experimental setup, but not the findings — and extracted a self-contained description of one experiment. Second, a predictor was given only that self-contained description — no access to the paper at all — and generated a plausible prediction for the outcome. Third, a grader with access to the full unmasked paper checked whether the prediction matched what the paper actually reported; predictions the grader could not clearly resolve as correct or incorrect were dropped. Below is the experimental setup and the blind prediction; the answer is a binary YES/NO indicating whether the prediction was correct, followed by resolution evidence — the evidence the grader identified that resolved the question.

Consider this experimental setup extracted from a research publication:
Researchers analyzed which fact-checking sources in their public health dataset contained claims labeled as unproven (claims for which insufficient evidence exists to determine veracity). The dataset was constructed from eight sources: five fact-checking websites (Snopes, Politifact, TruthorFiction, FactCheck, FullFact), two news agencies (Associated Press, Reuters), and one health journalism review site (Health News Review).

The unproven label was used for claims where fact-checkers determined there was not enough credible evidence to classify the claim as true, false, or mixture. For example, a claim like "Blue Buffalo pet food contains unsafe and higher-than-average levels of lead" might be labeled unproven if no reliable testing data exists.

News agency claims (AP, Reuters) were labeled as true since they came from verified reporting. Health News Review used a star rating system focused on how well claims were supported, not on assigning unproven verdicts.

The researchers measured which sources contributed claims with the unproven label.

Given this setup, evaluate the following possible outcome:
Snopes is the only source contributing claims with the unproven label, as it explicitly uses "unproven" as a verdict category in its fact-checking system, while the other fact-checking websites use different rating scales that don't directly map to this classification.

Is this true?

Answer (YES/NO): NO